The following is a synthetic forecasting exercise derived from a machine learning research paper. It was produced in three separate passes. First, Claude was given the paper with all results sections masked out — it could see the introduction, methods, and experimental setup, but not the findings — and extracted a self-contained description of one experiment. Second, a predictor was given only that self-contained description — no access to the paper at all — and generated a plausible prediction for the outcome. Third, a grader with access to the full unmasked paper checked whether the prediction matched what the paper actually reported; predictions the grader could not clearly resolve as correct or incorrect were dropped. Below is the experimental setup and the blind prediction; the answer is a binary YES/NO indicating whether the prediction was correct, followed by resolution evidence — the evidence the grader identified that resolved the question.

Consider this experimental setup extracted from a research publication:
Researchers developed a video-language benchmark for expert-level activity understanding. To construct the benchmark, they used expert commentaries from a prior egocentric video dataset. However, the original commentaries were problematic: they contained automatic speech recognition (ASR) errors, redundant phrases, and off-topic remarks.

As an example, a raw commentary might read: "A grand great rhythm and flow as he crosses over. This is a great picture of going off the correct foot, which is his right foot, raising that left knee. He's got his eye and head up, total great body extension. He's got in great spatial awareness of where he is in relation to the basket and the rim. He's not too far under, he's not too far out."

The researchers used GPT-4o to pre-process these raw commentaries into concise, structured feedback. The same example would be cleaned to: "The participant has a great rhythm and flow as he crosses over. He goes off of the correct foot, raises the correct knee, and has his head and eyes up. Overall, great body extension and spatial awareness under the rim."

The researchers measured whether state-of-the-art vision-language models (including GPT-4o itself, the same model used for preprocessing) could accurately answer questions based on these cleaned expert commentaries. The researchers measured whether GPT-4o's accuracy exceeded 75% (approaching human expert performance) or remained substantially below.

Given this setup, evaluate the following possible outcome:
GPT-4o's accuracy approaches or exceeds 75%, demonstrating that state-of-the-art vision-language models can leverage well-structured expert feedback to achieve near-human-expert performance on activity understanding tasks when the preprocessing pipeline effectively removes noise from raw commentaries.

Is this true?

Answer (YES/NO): NO